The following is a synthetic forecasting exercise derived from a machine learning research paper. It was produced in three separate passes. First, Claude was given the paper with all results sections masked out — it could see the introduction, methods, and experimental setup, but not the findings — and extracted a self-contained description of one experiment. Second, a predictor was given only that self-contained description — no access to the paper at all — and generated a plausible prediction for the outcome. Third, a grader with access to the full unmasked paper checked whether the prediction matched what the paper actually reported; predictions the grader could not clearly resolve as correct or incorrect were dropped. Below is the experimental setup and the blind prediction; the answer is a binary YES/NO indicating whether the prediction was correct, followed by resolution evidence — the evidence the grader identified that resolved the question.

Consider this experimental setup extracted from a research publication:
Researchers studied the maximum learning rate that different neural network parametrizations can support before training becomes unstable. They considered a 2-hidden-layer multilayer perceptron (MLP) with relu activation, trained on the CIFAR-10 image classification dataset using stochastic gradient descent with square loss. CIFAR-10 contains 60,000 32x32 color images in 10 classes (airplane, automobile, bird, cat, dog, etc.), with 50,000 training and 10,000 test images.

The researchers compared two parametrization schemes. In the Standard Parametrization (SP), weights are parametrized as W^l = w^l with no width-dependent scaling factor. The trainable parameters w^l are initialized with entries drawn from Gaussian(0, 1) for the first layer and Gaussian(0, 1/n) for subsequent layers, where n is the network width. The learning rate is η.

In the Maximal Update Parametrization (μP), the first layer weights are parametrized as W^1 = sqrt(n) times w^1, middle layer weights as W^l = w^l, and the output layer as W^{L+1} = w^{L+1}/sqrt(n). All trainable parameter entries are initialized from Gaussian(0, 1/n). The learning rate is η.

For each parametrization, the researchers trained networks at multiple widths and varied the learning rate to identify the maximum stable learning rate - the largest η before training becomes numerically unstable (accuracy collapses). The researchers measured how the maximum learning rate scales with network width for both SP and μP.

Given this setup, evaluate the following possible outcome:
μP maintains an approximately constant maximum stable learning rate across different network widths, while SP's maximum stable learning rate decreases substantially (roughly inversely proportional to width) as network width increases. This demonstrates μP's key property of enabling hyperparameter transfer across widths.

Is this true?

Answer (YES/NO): YES